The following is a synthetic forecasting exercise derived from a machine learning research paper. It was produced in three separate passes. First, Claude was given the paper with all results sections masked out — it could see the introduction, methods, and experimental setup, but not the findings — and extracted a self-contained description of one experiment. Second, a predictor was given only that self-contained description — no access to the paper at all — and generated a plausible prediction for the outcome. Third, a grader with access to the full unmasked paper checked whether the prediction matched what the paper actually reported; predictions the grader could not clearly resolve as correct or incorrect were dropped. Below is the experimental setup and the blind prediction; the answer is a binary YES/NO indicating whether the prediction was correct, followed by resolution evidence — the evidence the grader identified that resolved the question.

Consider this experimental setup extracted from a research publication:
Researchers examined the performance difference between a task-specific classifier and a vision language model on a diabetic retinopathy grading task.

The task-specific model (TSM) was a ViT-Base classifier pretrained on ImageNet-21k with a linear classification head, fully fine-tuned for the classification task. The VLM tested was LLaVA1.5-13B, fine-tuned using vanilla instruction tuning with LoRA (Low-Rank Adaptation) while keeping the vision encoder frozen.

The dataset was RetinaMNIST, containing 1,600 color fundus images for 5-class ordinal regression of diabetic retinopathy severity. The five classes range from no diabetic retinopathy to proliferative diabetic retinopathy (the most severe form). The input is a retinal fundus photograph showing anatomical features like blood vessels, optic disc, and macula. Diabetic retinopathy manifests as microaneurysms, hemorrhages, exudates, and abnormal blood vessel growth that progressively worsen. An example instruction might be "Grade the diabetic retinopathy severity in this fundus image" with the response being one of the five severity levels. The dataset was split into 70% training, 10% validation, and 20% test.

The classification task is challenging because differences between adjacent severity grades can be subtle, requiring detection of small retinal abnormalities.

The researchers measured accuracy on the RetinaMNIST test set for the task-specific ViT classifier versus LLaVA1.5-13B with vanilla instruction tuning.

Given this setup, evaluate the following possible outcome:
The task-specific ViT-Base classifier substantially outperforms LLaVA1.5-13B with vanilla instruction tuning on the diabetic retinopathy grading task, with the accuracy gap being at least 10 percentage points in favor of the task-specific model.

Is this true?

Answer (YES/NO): NO